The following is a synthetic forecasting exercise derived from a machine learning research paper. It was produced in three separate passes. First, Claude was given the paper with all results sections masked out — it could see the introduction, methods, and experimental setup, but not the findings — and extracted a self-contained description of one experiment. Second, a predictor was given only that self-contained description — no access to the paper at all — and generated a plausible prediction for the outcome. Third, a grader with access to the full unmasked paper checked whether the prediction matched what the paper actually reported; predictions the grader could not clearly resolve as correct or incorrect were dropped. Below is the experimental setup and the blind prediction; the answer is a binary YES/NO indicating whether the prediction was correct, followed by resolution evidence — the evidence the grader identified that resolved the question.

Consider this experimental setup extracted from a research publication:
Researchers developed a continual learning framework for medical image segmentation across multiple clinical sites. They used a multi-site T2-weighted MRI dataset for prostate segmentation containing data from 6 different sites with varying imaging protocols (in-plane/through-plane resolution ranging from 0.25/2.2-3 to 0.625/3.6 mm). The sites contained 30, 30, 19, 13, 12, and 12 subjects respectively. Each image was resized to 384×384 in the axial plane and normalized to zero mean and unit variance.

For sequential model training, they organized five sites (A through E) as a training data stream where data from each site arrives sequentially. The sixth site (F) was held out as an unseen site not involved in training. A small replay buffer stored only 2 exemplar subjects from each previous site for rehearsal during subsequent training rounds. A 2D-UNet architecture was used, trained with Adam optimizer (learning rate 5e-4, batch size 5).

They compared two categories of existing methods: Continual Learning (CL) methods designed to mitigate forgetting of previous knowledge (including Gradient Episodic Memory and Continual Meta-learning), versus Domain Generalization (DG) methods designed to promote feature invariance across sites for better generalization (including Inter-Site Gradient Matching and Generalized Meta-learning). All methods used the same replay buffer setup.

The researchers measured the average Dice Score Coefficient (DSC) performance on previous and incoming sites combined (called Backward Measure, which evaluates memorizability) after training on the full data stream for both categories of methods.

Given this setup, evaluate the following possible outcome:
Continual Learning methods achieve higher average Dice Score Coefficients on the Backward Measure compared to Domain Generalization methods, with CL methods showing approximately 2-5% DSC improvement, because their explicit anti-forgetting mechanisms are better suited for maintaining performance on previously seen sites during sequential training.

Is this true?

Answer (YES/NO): NO